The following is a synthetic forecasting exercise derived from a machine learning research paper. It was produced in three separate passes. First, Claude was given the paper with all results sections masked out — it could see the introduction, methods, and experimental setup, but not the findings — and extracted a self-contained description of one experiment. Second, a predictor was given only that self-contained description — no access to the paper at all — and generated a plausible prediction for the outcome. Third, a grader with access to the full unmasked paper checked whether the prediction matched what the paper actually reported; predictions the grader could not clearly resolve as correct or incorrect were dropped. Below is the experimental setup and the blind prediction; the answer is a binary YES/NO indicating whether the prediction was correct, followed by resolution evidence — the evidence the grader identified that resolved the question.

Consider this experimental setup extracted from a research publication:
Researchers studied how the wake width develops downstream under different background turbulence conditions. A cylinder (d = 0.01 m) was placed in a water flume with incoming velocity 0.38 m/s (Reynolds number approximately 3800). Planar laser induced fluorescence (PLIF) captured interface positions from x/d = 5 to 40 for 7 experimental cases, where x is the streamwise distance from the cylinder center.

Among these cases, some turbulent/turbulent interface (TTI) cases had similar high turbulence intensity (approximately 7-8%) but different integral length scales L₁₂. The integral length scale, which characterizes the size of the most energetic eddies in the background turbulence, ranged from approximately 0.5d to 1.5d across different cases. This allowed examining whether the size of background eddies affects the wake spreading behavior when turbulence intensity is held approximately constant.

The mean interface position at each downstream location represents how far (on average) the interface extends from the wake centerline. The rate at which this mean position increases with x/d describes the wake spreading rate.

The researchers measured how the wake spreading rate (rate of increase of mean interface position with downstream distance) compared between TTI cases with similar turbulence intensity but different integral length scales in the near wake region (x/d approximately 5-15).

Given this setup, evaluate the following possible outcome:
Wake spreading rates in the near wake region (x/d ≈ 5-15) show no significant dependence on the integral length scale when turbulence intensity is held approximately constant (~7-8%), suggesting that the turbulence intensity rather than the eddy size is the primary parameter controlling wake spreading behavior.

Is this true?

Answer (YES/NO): YES